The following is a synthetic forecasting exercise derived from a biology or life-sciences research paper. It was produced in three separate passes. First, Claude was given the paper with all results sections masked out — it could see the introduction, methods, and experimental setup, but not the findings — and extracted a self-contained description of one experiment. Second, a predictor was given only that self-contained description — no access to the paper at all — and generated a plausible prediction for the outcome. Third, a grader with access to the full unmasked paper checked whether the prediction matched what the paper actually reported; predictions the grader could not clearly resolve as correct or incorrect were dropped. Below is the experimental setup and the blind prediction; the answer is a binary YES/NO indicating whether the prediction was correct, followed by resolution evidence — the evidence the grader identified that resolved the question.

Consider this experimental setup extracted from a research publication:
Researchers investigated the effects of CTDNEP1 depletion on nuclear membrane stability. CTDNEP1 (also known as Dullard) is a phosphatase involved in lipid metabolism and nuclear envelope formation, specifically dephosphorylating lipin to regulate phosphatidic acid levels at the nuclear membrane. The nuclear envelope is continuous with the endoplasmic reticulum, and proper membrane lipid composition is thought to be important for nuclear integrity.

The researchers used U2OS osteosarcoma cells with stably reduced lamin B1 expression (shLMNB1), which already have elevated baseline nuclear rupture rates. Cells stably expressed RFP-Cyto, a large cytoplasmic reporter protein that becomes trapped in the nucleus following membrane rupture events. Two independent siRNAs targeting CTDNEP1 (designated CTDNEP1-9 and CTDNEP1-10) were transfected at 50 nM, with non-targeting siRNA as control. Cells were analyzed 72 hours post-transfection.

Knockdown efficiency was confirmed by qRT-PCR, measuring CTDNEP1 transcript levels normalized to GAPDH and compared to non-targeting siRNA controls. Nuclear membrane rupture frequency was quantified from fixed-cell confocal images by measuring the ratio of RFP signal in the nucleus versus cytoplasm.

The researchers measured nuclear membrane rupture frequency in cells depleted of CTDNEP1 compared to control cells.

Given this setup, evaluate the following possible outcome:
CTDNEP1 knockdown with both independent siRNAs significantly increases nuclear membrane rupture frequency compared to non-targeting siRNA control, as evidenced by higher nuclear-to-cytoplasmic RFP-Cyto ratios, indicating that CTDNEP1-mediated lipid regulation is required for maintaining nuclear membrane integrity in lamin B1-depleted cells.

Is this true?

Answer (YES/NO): YES